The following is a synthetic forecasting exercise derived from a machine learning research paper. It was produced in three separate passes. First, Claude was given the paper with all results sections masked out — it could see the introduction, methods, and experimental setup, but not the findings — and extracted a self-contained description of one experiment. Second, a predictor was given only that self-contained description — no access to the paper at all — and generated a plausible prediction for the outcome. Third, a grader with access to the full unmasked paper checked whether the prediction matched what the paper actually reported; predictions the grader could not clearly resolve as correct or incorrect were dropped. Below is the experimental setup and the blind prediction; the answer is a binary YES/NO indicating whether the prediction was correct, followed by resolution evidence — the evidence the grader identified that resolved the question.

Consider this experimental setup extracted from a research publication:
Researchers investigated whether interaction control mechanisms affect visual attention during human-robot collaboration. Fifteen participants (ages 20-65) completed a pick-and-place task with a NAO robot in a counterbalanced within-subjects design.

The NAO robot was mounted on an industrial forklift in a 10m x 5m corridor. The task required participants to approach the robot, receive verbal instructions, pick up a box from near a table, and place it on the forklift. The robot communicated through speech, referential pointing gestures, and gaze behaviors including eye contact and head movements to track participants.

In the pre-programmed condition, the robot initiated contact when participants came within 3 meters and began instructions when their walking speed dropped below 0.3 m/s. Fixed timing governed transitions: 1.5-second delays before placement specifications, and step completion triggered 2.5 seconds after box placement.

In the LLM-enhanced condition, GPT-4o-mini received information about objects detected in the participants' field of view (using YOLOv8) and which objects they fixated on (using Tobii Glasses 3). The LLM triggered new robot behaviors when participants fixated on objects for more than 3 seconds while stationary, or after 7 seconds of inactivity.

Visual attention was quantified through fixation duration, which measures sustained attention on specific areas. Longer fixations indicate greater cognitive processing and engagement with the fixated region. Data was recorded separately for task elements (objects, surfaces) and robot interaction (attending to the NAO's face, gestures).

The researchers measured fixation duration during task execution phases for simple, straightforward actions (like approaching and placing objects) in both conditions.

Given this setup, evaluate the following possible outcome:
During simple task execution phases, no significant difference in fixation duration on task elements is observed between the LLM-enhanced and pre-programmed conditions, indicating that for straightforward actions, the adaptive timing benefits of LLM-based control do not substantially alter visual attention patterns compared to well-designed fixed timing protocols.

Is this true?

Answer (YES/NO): NO